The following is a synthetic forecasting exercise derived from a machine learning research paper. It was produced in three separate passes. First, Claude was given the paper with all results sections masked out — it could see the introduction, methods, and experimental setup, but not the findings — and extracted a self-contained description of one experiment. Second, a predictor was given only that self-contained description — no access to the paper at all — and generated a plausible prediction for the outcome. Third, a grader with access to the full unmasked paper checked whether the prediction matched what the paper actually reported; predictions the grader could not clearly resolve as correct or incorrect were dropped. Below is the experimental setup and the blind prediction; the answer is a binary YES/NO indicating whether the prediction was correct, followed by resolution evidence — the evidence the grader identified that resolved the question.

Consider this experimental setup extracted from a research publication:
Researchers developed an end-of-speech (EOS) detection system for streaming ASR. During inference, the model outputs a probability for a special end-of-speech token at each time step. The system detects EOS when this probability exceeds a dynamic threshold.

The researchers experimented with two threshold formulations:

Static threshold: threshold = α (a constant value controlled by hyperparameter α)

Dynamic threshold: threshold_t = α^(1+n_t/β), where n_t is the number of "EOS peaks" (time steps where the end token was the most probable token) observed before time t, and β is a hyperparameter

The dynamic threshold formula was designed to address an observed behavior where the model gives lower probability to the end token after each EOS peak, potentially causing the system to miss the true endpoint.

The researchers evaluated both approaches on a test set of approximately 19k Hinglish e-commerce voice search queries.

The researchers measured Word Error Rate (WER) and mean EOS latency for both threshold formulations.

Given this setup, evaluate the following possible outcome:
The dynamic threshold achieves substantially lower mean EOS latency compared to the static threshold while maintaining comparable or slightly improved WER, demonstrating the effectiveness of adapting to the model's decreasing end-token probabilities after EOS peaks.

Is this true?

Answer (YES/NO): NO